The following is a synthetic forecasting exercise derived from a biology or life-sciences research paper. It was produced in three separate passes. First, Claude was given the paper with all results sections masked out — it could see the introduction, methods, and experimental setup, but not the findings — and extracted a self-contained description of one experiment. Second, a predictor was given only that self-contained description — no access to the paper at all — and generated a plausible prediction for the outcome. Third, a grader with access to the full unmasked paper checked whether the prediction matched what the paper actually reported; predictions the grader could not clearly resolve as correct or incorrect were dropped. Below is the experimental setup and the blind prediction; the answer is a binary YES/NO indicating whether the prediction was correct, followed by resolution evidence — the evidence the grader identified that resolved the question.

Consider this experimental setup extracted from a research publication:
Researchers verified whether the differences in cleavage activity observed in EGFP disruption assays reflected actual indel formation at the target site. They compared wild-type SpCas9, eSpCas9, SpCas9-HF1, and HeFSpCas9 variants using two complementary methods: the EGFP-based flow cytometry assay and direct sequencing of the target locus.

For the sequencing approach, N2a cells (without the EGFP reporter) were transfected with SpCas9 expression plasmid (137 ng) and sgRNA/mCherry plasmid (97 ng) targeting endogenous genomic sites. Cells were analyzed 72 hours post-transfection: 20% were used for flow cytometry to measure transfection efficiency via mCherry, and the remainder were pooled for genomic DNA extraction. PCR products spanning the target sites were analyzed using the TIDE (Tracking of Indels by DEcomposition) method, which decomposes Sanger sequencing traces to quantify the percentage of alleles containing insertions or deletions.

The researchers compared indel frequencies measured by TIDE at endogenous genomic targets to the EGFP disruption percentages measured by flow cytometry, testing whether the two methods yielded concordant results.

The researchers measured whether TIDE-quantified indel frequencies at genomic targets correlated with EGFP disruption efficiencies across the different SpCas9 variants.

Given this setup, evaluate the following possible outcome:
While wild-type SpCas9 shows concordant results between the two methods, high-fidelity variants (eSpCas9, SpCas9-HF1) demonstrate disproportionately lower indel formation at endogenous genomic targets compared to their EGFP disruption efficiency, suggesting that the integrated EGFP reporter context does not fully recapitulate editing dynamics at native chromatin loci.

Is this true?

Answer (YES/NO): NO